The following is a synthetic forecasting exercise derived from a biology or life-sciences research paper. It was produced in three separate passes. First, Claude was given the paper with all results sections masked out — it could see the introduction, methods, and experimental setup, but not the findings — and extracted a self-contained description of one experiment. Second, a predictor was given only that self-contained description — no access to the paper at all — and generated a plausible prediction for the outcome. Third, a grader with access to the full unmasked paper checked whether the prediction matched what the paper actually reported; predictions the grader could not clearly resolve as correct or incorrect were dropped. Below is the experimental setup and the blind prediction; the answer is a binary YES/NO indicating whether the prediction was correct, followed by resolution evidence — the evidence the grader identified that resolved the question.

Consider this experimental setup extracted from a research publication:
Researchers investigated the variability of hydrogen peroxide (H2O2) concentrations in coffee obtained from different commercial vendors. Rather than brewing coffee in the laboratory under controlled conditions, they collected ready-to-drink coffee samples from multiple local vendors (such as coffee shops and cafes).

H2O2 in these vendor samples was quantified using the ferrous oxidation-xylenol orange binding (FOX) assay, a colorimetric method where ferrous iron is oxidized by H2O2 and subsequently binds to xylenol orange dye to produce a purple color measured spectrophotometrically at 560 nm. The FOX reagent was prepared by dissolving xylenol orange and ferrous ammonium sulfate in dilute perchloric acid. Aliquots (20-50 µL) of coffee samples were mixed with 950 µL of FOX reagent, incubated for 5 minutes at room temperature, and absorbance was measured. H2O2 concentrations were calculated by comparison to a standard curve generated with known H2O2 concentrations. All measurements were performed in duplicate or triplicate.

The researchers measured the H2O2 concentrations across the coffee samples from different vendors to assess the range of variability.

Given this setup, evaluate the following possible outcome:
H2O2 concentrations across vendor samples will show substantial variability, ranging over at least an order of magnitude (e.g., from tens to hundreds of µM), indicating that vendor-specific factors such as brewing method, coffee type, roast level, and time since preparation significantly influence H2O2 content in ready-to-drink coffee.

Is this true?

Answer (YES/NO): NO